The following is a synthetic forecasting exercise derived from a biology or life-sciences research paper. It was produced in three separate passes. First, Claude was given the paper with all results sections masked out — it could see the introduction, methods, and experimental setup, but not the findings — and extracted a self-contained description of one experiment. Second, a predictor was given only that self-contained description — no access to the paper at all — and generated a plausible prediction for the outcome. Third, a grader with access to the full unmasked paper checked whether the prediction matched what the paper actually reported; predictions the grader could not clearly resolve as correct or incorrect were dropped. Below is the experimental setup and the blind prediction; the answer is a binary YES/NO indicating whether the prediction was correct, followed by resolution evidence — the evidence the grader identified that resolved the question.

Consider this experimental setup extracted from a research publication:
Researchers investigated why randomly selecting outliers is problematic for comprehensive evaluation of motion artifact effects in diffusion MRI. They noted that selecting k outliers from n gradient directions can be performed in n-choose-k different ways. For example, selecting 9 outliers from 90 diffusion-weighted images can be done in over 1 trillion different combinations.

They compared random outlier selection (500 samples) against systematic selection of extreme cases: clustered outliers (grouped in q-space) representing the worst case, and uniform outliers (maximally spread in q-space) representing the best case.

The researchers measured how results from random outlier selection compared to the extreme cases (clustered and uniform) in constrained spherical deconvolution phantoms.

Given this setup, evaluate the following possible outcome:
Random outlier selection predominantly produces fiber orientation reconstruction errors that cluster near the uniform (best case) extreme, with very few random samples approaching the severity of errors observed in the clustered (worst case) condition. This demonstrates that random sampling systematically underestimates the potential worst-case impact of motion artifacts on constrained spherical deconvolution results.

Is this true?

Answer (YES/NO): YES